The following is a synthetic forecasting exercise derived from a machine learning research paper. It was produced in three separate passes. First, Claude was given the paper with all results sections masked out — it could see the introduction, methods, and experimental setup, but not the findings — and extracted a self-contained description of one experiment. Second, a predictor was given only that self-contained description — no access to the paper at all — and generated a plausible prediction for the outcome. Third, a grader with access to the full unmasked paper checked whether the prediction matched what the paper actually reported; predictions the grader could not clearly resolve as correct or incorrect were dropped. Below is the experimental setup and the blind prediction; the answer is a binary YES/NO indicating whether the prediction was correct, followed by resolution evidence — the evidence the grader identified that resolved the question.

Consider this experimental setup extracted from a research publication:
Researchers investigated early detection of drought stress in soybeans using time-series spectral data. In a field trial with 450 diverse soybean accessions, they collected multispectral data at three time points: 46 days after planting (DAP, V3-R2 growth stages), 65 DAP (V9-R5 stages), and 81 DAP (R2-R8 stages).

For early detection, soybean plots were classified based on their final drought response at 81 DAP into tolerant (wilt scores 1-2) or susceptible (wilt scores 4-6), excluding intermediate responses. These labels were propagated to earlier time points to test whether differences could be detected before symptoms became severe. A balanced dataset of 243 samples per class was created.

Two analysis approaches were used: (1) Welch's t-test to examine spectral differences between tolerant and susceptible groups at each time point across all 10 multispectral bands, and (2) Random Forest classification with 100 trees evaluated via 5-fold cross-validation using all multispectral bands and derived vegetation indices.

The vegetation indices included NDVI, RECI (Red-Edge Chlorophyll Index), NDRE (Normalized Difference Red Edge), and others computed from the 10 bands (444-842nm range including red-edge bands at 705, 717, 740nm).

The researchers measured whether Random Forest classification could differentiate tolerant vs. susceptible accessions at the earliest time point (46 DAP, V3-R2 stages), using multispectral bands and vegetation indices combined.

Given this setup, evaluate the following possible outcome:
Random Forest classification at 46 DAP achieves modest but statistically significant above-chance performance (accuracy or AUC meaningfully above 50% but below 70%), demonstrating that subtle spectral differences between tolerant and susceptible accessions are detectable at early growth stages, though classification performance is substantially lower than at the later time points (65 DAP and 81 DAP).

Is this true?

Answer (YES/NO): NO